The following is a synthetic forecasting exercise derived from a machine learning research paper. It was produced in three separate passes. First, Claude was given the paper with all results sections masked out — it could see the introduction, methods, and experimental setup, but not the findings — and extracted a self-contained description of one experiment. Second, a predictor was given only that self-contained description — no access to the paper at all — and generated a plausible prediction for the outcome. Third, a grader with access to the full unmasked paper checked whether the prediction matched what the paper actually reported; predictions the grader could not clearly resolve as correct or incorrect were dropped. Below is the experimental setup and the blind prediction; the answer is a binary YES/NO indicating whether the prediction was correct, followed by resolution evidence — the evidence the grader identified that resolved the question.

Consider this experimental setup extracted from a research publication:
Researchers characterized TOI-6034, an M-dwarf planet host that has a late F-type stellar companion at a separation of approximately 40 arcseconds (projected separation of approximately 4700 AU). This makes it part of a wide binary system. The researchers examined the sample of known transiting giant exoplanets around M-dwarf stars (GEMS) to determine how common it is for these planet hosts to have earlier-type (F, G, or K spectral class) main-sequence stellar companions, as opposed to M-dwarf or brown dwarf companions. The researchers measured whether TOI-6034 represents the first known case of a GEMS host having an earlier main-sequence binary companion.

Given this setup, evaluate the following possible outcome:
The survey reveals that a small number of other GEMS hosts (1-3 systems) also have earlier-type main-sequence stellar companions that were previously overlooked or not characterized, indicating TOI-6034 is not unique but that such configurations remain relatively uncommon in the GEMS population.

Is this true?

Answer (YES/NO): NO